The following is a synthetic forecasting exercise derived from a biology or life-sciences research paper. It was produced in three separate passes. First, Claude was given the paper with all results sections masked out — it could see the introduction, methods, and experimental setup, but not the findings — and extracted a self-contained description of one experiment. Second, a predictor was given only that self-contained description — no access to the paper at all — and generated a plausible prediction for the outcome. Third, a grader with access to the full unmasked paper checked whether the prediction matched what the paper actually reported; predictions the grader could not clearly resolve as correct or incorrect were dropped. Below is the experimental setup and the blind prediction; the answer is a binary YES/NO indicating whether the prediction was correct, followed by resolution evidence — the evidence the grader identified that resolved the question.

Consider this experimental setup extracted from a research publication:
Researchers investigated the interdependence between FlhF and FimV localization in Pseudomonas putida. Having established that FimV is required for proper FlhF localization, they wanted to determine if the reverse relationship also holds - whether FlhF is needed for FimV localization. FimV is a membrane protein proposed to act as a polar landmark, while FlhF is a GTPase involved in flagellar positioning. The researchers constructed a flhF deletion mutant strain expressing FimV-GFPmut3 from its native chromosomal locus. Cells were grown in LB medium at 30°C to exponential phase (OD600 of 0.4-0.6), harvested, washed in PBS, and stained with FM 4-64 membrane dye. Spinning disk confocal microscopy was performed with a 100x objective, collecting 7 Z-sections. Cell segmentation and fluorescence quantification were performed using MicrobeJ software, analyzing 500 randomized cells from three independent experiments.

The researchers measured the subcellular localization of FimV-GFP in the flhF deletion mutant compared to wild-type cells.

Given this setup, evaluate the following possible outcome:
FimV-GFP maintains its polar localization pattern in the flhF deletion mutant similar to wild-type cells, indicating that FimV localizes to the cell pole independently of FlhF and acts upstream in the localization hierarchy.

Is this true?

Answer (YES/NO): YES